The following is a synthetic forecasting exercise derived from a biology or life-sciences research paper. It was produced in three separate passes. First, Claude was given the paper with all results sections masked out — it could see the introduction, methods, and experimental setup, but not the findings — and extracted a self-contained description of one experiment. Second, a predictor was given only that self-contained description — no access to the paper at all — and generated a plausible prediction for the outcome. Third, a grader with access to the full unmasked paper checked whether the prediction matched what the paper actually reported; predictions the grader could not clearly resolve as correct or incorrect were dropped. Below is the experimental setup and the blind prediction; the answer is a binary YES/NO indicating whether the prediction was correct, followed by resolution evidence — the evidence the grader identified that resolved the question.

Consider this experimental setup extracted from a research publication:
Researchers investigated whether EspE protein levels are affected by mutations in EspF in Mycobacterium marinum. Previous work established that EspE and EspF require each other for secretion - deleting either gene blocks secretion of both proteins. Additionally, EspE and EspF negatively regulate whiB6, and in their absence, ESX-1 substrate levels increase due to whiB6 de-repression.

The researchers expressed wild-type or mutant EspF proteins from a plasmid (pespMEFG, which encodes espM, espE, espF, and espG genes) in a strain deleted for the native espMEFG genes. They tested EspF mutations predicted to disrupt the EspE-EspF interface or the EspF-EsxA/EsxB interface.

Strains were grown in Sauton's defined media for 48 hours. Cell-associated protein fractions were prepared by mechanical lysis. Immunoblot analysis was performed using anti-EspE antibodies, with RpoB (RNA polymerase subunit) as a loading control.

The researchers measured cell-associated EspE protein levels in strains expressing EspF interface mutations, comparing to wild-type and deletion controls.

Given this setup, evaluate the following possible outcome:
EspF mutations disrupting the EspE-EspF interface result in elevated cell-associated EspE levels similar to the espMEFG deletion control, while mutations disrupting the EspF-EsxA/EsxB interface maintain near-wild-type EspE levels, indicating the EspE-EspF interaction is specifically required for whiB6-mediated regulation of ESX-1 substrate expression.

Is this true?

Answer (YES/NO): NO